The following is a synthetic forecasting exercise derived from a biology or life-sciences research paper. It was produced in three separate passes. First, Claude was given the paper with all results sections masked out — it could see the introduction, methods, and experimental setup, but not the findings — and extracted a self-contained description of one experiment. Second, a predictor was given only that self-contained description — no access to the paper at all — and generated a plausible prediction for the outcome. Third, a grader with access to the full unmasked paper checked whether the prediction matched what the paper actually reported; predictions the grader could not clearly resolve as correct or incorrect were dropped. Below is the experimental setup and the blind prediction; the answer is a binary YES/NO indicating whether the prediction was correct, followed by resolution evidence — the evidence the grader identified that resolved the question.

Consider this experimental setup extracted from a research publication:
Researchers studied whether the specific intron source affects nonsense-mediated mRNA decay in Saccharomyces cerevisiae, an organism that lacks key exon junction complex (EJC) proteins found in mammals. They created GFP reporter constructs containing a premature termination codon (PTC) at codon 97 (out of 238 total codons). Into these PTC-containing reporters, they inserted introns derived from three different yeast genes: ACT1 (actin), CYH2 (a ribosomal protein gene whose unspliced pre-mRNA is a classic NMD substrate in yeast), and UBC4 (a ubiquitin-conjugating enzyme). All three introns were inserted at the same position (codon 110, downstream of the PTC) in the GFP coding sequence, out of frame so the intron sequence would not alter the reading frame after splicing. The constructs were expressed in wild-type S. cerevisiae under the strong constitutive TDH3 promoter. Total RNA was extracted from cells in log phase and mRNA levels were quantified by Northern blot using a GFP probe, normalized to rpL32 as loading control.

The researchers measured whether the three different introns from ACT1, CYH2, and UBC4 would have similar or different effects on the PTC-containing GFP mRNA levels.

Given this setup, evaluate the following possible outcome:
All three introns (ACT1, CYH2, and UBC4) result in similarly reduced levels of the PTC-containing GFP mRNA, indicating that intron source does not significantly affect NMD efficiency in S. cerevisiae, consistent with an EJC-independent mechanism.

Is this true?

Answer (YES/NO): NO